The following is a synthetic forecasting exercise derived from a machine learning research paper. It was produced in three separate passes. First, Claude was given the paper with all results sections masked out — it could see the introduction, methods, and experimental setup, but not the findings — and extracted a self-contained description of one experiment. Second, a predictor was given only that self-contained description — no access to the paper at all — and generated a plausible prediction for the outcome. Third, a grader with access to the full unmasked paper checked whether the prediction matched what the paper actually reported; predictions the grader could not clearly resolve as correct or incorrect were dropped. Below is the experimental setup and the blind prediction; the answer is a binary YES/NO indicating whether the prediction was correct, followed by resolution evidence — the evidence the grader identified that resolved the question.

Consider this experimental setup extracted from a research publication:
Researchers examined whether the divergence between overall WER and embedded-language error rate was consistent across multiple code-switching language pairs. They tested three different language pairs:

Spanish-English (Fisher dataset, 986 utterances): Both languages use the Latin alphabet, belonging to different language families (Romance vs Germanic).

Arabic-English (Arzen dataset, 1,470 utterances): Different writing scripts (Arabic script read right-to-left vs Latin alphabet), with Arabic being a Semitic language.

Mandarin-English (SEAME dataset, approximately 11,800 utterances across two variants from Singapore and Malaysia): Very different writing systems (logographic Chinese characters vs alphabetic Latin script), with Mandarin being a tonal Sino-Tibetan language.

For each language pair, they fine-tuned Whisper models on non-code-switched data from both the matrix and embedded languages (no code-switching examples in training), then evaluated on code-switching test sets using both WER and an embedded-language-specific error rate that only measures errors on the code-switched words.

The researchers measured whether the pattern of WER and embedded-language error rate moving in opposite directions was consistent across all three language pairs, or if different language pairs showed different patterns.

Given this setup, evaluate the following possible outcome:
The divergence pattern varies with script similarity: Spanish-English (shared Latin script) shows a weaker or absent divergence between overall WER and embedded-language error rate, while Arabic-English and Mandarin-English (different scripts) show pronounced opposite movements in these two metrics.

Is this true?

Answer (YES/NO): NO